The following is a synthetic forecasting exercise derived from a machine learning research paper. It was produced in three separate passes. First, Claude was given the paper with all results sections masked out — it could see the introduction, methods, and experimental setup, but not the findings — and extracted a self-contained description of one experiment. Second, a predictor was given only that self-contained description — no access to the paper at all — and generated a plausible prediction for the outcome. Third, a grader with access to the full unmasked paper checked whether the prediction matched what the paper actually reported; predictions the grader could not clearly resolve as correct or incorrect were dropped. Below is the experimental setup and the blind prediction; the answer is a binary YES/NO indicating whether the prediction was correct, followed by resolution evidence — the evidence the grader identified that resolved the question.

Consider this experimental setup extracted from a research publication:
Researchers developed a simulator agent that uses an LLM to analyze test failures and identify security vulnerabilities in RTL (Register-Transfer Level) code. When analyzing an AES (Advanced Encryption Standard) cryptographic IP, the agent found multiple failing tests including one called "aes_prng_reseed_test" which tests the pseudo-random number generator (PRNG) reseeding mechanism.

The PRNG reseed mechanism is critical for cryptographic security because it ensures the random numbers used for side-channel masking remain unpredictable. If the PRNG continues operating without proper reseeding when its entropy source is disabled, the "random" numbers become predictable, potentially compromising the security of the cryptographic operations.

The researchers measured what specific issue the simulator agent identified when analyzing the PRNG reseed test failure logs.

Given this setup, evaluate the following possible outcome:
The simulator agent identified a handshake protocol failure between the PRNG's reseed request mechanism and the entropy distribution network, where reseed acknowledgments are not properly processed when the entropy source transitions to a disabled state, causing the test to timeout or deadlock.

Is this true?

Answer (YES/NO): NO